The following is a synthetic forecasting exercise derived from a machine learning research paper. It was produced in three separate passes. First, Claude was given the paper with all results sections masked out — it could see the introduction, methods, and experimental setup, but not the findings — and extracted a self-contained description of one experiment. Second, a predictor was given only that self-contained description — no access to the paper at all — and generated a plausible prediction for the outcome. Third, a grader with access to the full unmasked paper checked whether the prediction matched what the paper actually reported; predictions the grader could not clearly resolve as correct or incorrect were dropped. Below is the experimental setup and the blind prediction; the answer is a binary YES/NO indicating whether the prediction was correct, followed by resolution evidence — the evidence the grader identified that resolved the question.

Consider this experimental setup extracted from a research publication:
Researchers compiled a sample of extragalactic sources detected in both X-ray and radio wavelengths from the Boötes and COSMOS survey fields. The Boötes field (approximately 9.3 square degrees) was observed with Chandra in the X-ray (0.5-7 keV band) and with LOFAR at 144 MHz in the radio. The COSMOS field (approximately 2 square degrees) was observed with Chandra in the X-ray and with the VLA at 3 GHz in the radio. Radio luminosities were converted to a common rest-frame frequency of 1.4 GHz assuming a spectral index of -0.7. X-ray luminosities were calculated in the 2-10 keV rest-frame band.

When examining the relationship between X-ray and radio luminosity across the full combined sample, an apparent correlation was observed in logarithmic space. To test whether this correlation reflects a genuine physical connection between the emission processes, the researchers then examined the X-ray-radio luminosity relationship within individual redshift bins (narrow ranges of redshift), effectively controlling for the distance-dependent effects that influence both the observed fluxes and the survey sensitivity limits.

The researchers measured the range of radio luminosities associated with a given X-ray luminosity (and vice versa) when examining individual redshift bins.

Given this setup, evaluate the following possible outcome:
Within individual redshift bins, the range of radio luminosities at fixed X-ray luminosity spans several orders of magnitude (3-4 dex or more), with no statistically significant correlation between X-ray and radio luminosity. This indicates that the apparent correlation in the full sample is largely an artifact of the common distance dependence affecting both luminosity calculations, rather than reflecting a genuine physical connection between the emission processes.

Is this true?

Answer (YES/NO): YES